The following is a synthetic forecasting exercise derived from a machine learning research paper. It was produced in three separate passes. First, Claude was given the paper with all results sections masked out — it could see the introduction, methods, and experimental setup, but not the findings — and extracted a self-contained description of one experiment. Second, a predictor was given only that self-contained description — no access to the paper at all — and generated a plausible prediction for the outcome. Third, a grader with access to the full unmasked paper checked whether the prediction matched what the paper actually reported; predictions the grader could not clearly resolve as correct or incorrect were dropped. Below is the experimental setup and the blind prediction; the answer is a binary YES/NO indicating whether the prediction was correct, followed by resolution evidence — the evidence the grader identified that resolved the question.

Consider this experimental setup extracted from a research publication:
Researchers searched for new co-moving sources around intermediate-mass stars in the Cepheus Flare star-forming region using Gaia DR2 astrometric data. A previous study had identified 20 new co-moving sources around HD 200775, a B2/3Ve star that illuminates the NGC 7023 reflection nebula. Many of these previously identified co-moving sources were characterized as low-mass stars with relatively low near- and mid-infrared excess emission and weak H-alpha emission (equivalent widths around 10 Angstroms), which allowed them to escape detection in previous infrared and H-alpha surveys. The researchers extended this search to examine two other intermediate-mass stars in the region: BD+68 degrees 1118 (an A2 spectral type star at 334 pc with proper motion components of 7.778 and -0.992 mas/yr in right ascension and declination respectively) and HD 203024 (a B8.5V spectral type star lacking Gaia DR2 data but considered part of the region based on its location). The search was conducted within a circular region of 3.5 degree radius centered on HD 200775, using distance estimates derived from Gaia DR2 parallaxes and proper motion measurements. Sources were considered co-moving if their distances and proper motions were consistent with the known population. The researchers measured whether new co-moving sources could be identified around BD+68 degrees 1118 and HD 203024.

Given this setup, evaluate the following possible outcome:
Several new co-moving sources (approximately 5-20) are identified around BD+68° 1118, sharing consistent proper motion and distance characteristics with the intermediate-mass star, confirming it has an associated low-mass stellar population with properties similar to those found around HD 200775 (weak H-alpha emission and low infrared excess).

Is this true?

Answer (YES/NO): NO